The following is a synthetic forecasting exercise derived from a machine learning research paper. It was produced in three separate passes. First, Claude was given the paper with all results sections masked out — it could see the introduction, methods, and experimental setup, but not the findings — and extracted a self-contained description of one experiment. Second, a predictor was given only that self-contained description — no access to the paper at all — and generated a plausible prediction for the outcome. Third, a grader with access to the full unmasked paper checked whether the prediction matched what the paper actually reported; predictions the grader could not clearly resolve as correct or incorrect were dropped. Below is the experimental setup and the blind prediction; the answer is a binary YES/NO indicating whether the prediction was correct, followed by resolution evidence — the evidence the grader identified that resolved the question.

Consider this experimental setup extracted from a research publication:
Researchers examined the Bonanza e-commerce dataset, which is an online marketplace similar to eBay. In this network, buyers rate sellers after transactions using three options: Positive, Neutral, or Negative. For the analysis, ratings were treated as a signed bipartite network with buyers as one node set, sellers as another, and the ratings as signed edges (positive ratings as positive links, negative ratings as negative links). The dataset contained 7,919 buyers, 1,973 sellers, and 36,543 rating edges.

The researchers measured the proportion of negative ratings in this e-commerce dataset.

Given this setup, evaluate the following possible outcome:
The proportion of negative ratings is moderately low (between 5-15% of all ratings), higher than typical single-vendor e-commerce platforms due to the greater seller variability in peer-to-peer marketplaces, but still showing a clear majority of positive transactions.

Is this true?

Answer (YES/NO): NO